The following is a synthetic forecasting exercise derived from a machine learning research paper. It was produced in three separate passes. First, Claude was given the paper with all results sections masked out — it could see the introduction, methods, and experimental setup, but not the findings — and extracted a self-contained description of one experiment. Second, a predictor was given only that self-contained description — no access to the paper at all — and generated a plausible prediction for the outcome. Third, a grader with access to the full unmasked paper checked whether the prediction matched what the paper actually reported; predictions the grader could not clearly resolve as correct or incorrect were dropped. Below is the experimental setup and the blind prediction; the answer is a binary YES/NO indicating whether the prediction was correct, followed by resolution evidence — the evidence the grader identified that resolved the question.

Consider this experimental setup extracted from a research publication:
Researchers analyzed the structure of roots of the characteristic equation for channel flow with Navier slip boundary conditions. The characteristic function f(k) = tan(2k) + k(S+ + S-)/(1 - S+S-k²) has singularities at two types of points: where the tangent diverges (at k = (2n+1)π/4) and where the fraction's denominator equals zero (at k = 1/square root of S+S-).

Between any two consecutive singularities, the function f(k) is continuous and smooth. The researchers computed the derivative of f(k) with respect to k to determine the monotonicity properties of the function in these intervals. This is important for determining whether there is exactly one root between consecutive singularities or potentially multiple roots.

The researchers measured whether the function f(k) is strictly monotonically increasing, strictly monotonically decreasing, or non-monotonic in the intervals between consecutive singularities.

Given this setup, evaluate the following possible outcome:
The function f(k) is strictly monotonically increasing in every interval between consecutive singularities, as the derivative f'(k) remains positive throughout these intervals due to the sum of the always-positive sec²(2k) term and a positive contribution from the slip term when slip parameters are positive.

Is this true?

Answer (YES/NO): YES